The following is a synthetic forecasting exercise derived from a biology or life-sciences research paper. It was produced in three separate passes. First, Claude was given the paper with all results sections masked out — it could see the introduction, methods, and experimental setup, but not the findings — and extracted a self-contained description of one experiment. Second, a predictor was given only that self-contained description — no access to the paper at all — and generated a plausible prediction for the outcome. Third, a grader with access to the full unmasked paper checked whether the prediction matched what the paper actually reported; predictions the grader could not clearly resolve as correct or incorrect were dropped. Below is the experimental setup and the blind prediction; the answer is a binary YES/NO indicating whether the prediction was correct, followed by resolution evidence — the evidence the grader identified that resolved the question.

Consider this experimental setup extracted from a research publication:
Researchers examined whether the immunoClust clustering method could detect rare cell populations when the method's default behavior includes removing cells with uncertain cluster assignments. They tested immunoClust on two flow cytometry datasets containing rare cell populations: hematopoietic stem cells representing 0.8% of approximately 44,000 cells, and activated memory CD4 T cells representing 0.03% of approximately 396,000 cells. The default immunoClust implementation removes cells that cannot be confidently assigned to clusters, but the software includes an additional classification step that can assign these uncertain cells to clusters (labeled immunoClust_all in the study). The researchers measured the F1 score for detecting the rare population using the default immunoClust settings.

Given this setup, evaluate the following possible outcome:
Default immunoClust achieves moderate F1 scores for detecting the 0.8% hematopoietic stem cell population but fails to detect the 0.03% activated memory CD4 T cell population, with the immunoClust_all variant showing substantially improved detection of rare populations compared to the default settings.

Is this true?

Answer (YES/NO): NO